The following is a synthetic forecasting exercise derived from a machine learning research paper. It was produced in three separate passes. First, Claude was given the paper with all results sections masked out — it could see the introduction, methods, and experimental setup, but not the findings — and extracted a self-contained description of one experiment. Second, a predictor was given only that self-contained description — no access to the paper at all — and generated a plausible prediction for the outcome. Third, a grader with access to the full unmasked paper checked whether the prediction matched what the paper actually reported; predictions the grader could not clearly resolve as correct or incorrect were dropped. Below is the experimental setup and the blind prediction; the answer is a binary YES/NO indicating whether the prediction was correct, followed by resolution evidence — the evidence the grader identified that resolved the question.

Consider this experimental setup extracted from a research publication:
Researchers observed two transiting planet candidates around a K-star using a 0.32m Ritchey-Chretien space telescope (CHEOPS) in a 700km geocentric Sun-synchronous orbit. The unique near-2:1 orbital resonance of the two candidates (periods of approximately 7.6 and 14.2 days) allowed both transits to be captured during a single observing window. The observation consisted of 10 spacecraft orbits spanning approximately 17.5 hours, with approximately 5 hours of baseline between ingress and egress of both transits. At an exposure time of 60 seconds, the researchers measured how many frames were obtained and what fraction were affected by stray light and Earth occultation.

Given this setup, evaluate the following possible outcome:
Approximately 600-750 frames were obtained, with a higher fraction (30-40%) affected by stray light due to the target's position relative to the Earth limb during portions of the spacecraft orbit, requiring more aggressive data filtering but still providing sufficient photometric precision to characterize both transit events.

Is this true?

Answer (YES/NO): NO